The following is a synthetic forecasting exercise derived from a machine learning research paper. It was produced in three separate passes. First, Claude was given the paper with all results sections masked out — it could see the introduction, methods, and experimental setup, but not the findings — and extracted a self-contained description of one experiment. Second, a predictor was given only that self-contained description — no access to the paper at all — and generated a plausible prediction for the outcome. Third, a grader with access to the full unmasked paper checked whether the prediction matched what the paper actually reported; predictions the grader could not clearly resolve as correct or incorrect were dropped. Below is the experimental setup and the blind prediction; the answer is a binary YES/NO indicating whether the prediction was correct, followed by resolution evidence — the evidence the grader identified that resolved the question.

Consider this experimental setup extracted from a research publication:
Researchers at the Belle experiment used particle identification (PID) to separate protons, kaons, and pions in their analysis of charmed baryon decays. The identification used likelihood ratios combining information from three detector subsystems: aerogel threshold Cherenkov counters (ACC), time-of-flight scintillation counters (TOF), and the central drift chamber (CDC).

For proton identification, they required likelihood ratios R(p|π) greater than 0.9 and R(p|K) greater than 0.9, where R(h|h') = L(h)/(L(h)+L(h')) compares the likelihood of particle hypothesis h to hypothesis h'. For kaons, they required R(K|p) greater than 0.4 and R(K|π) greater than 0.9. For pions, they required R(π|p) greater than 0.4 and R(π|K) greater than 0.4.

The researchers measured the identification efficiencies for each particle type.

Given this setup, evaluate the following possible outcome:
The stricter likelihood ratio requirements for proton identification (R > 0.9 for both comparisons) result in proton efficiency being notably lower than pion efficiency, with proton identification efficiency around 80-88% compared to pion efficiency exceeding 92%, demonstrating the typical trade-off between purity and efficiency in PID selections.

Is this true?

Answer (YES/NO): YES